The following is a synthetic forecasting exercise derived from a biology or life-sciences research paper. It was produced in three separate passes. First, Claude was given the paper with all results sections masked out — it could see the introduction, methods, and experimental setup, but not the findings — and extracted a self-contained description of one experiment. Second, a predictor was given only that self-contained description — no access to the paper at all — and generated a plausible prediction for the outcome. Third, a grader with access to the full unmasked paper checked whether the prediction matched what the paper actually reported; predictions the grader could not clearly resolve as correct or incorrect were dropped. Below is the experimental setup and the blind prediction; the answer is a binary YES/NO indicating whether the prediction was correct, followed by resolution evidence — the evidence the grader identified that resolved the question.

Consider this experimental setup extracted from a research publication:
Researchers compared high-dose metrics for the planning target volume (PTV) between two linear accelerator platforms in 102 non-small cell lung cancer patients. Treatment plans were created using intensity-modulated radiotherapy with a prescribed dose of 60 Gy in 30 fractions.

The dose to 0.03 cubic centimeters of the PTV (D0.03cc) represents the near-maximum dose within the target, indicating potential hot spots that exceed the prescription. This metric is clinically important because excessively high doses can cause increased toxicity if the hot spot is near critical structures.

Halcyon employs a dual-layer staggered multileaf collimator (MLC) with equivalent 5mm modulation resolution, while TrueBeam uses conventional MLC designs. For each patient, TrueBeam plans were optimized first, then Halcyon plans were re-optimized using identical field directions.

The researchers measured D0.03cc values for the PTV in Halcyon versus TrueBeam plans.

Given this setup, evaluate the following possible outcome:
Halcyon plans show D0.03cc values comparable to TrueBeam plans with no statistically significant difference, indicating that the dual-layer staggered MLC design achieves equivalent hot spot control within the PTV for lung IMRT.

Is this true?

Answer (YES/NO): NO